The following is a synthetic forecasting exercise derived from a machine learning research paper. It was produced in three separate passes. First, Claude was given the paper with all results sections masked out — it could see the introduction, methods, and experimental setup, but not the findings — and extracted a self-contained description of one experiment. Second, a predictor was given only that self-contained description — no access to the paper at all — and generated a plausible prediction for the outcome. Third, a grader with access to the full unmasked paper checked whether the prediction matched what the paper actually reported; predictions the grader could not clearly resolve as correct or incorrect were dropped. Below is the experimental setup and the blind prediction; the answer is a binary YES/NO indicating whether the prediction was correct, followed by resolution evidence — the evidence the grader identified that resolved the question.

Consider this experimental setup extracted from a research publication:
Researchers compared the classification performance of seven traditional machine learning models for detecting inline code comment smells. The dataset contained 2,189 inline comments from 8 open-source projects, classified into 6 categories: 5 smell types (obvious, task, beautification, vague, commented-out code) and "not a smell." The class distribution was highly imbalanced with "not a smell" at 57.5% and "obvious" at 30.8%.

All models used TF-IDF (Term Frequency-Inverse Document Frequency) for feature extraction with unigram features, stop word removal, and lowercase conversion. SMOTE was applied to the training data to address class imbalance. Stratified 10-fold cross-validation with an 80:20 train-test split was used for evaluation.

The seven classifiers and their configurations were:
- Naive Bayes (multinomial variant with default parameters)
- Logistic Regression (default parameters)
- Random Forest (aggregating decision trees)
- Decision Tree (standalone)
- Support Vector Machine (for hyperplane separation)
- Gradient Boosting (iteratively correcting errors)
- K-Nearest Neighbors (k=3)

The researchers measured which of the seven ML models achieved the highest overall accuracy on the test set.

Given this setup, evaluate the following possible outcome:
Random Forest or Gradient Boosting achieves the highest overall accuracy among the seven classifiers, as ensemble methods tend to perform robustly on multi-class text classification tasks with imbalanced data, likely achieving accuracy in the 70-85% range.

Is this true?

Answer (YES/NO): NO